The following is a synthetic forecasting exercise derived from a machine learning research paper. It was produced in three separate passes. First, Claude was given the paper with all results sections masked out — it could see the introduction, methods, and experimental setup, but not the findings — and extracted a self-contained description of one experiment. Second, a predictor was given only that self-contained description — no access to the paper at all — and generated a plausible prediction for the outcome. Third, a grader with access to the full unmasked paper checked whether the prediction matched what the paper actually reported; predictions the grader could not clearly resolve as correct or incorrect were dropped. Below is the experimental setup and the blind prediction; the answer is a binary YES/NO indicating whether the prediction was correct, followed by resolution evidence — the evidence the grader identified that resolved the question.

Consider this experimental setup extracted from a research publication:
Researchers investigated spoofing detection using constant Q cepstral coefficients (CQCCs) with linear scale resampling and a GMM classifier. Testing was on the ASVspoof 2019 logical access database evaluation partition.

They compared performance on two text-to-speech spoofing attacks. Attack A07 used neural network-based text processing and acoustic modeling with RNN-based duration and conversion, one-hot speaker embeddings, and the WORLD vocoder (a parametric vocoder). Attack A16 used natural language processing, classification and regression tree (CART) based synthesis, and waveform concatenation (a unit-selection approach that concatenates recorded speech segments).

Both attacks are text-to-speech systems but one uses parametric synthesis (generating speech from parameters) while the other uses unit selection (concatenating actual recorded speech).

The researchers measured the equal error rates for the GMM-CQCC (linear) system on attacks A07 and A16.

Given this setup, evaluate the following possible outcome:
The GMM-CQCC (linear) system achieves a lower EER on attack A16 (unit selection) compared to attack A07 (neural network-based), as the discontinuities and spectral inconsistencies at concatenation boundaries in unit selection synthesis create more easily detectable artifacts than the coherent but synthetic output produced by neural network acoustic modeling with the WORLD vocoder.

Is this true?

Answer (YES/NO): NO